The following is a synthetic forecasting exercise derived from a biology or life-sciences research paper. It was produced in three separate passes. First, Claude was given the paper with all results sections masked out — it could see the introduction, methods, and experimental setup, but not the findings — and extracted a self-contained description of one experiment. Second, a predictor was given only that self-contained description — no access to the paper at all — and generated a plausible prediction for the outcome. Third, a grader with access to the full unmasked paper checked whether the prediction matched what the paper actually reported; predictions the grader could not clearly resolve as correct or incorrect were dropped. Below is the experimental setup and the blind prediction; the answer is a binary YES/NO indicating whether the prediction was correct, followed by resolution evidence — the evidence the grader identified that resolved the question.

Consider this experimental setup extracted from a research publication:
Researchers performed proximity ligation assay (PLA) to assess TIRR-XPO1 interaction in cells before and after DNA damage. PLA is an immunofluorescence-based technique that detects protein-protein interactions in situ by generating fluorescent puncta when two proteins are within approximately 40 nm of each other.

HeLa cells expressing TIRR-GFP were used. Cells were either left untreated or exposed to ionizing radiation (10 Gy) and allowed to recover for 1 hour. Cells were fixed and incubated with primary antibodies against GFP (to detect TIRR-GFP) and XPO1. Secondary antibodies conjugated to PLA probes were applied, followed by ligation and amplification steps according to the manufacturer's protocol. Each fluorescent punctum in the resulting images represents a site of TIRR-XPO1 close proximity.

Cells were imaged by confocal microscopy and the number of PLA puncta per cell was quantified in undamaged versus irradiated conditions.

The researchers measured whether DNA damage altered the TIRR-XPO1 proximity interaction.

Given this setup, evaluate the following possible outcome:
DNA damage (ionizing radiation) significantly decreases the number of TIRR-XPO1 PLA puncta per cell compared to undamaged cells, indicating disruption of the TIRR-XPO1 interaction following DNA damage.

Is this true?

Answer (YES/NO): NO